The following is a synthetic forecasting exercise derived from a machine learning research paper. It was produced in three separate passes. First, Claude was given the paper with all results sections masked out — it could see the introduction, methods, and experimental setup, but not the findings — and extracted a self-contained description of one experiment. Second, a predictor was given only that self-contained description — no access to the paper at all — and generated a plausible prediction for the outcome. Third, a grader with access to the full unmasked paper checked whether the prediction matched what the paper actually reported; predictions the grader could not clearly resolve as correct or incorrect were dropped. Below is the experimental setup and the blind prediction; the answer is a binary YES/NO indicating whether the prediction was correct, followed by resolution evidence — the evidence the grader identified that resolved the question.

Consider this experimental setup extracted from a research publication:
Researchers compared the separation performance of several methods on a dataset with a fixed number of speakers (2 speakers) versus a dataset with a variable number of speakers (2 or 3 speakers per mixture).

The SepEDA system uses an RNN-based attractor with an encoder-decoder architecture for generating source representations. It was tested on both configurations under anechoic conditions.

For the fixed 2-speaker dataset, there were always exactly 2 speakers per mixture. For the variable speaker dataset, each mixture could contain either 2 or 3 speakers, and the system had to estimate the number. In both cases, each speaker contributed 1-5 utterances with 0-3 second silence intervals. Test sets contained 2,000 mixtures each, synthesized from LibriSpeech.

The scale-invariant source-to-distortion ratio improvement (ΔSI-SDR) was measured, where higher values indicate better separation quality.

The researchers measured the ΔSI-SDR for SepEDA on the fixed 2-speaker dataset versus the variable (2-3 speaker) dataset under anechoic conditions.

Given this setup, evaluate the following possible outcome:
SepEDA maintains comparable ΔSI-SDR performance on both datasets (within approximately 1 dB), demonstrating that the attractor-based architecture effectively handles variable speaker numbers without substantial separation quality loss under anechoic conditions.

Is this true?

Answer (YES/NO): NO